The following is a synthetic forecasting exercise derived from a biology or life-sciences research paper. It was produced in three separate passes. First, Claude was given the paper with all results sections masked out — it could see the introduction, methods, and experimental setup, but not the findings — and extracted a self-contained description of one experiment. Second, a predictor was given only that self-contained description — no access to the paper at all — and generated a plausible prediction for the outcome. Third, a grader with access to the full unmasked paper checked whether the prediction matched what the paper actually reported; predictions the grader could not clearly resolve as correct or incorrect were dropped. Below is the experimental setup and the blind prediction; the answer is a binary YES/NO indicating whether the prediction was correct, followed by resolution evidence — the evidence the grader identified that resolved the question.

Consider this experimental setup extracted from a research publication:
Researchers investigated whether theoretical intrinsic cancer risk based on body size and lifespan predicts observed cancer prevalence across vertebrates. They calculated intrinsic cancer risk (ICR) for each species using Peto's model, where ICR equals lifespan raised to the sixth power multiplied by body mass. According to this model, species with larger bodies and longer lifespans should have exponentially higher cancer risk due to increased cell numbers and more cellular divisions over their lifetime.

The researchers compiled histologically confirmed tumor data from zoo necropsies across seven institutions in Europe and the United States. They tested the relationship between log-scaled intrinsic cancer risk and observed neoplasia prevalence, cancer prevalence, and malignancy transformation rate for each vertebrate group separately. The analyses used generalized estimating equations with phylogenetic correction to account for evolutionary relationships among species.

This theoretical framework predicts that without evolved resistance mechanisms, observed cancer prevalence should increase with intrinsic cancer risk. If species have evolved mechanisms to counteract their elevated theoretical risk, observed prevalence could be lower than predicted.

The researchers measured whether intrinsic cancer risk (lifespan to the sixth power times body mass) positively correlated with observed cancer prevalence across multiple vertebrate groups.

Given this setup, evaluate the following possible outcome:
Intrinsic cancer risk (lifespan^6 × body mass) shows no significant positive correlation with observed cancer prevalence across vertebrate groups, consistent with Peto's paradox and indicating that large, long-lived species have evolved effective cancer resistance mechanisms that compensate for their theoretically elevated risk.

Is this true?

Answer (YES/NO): NO